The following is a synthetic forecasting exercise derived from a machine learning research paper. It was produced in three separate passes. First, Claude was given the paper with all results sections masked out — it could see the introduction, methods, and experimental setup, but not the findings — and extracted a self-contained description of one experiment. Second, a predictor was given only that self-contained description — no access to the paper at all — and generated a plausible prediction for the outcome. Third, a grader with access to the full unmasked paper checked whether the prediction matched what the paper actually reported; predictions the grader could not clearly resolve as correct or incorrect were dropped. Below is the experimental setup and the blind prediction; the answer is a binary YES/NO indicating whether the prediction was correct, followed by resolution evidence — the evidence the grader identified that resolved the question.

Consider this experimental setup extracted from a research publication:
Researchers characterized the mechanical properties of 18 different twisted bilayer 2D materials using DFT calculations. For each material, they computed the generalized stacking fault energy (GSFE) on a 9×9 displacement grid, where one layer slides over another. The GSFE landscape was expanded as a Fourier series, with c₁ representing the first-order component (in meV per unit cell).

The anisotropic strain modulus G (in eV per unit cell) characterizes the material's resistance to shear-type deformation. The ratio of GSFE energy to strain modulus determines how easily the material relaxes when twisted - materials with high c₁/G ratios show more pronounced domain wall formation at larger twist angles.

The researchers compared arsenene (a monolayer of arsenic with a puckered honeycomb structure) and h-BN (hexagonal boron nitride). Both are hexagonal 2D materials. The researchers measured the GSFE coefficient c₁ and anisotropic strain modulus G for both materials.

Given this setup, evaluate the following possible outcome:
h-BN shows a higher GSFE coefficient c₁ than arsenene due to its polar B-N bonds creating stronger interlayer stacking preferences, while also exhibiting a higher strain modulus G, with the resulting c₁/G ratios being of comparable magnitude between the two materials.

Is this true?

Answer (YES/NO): NO